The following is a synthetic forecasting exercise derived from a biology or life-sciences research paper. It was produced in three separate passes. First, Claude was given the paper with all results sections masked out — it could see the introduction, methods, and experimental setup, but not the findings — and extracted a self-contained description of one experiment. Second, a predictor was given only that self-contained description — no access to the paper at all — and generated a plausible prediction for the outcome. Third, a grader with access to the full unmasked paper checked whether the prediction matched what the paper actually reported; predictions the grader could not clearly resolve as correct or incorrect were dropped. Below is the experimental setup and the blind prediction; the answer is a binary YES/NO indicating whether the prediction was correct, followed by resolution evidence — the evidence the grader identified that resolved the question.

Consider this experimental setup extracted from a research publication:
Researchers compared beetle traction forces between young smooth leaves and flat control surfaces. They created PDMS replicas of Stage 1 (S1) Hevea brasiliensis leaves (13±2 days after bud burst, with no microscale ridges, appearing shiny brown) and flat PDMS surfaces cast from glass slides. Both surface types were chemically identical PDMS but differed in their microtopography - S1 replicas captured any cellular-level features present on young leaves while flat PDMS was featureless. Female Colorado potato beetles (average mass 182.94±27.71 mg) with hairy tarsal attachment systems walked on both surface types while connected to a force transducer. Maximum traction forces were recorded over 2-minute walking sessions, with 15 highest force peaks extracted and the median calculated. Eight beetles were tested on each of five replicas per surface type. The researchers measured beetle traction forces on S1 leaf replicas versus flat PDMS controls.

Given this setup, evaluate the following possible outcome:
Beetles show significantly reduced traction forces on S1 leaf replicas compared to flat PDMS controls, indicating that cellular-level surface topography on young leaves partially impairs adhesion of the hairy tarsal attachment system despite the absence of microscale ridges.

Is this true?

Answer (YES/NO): NO